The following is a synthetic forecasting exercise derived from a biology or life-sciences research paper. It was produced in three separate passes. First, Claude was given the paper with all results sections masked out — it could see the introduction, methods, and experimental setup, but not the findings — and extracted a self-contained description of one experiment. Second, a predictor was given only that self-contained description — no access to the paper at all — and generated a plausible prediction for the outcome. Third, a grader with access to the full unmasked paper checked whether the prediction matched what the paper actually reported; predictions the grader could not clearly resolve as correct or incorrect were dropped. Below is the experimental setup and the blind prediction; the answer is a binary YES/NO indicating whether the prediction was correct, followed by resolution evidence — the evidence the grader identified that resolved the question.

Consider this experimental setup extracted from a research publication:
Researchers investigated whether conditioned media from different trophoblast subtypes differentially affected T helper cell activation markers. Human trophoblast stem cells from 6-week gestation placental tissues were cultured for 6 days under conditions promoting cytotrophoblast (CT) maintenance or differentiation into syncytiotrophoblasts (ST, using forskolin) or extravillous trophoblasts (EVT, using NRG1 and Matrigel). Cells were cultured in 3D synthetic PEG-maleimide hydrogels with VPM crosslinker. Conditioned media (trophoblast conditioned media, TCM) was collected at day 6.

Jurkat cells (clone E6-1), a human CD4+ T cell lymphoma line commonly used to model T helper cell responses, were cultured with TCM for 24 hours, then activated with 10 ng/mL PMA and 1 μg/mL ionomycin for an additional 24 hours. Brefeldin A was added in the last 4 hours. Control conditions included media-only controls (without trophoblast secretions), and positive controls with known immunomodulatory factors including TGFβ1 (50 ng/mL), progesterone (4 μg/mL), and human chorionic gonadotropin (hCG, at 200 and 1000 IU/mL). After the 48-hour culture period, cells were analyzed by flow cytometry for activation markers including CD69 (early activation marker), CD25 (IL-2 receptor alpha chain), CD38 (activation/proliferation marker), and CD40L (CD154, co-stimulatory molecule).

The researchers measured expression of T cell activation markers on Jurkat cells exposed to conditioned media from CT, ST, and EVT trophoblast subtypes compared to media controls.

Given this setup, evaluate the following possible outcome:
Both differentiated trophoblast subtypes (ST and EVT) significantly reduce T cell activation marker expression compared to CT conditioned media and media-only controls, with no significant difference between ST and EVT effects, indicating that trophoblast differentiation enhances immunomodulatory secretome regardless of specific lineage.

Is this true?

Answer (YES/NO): NO